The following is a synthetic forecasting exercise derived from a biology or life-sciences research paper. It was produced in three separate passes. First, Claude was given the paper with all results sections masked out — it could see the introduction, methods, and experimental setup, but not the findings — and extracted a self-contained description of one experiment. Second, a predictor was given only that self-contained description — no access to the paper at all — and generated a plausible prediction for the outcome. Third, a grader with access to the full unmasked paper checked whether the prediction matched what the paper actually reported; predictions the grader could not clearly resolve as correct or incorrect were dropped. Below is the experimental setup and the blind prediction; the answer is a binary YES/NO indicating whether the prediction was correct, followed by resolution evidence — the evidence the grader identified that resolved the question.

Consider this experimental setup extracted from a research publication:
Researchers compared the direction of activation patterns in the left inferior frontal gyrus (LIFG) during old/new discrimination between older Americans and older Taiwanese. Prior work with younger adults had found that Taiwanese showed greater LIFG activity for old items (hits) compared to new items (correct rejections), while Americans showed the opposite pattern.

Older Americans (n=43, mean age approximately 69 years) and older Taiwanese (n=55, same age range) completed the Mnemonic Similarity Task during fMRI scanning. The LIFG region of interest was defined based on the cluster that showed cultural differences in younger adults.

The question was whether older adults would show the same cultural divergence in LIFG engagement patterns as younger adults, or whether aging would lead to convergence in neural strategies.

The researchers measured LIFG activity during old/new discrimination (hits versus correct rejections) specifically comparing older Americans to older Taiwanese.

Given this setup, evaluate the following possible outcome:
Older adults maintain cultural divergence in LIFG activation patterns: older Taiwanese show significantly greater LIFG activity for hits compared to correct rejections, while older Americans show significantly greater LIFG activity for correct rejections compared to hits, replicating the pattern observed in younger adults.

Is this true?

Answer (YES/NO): NO